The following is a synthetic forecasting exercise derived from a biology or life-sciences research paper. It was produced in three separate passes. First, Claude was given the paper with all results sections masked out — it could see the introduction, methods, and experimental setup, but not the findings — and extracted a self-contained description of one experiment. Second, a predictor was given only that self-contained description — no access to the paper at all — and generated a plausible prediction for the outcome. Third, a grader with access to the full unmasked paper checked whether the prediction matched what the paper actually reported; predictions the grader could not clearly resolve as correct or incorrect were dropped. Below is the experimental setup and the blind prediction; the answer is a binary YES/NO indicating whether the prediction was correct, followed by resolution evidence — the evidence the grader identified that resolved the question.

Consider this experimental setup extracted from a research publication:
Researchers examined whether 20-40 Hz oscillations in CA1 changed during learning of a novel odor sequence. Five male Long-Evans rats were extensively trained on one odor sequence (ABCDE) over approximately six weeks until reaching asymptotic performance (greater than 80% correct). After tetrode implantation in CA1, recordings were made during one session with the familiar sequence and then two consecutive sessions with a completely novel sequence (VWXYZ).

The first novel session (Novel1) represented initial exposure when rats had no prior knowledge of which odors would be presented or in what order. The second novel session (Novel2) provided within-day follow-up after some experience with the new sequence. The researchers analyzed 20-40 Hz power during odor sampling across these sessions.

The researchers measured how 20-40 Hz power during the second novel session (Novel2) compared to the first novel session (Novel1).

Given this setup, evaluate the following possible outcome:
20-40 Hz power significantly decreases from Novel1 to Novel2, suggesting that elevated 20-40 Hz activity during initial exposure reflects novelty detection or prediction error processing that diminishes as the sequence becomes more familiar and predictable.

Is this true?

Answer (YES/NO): NO